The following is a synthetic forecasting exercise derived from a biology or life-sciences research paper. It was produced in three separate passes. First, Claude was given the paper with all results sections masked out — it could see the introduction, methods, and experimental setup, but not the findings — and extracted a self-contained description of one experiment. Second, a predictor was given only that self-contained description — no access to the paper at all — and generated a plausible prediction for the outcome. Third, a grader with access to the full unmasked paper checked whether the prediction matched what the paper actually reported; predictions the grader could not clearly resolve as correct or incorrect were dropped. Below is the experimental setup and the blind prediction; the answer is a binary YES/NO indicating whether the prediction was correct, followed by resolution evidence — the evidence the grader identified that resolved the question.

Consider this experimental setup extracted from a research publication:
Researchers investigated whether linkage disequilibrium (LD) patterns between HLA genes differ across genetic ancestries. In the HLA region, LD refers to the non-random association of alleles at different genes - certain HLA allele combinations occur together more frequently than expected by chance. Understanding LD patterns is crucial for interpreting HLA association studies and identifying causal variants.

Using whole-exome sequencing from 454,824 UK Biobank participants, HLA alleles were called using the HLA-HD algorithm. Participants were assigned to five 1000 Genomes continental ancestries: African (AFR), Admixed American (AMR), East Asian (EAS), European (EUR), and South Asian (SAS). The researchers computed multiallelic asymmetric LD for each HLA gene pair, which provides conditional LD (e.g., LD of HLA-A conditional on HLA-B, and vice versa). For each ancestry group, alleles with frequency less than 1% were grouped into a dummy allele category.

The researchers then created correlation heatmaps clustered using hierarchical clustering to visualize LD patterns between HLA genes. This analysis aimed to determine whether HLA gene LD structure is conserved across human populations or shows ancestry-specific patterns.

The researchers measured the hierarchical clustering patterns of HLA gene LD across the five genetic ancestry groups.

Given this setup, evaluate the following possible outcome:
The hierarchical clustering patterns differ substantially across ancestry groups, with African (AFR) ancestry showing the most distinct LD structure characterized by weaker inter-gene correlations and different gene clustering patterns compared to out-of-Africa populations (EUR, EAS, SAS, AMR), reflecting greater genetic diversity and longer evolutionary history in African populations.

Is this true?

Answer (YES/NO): NO